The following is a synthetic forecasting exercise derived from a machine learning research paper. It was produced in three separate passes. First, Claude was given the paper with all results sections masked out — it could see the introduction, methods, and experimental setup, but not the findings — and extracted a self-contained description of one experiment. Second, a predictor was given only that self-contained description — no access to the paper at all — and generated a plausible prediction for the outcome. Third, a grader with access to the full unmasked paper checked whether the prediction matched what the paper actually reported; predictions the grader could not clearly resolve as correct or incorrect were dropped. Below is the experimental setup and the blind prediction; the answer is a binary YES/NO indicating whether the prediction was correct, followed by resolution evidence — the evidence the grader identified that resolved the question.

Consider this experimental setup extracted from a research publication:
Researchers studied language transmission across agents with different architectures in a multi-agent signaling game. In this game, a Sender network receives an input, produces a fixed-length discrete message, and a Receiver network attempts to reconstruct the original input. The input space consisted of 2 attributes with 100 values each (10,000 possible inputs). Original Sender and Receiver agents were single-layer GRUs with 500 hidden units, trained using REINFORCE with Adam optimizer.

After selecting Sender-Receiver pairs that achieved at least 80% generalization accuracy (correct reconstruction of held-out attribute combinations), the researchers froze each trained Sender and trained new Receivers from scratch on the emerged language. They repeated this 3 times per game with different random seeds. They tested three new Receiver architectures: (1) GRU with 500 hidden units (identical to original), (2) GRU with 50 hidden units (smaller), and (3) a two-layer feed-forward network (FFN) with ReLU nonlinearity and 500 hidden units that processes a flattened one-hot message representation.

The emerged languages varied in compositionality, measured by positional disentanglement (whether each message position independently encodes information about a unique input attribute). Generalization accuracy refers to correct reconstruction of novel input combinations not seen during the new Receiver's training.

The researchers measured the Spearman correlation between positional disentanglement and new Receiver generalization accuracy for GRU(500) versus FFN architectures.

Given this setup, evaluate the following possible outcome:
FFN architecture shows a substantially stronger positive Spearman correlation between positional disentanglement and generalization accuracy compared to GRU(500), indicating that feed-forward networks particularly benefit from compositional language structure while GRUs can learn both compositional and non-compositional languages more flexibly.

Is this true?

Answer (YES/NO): NO